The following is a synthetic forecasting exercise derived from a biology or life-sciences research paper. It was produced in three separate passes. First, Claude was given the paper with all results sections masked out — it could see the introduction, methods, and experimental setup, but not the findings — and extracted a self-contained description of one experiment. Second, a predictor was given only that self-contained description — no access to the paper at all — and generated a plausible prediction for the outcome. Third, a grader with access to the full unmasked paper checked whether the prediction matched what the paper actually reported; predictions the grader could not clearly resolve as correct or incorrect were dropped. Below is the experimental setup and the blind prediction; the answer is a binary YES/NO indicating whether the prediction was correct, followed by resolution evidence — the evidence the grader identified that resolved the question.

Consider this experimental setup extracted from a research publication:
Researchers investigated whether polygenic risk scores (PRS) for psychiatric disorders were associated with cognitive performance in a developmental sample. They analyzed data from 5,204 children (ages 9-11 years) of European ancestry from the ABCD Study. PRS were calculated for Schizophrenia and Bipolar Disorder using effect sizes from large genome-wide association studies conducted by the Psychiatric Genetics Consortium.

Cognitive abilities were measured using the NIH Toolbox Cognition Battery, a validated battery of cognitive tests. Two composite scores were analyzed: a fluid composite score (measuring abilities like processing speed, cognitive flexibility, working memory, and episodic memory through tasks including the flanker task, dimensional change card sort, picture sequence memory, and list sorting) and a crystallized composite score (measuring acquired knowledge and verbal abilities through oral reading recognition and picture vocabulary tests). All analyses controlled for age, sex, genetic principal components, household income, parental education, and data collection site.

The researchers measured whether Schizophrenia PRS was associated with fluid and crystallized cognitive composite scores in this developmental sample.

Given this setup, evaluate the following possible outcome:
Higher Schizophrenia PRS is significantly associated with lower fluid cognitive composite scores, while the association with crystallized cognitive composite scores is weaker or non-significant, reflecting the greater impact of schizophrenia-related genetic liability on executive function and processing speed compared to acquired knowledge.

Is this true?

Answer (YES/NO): YES